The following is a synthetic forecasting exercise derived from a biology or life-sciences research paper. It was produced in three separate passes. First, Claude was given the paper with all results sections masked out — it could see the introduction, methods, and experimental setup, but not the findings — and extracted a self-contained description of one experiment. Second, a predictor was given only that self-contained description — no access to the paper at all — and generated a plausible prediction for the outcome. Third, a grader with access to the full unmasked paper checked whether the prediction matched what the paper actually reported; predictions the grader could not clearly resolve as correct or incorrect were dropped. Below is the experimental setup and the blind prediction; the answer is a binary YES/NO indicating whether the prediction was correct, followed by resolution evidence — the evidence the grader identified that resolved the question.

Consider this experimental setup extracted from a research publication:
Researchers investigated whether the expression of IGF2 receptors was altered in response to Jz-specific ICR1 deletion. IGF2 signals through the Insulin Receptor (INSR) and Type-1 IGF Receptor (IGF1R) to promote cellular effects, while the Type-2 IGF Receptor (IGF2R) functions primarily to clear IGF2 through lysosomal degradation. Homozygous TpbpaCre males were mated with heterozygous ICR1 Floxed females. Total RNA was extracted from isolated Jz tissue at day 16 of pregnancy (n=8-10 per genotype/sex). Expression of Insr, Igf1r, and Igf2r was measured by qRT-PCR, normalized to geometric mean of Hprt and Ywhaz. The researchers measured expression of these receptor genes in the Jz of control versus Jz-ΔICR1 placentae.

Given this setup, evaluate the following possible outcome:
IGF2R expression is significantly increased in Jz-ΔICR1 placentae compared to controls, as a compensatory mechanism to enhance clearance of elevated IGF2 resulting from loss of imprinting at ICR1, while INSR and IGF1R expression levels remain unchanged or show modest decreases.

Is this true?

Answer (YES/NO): NO